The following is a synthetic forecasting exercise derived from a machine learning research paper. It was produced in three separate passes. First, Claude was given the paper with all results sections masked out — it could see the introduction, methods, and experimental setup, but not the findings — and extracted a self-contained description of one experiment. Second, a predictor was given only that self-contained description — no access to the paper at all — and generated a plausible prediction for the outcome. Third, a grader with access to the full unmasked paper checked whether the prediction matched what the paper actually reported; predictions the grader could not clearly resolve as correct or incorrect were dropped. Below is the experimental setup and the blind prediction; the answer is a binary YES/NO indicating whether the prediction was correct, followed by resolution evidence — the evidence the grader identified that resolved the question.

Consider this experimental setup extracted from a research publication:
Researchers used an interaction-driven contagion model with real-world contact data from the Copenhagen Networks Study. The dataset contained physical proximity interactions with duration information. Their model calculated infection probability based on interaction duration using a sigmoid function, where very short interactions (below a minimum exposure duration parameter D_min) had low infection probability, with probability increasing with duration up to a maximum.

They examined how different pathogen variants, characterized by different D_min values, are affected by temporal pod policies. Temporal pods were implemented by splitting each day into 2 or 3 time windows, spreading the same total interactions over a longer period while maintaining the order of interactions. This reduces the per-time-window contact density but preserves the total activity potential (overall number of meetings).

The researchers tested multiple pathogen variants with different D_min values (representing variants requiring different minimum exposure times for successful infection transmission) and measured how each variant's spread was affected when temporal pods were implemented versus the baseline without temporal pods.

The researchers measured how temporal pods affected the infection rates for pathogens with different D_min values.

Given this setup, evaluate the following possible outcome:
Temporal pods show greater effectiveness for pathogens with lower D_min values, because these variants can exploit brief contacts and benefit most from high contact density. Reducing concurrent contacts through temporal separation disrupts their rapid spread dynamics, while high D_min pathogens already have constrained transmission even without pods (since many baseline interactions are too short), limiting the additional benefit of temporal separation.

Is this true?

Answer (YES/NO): NO